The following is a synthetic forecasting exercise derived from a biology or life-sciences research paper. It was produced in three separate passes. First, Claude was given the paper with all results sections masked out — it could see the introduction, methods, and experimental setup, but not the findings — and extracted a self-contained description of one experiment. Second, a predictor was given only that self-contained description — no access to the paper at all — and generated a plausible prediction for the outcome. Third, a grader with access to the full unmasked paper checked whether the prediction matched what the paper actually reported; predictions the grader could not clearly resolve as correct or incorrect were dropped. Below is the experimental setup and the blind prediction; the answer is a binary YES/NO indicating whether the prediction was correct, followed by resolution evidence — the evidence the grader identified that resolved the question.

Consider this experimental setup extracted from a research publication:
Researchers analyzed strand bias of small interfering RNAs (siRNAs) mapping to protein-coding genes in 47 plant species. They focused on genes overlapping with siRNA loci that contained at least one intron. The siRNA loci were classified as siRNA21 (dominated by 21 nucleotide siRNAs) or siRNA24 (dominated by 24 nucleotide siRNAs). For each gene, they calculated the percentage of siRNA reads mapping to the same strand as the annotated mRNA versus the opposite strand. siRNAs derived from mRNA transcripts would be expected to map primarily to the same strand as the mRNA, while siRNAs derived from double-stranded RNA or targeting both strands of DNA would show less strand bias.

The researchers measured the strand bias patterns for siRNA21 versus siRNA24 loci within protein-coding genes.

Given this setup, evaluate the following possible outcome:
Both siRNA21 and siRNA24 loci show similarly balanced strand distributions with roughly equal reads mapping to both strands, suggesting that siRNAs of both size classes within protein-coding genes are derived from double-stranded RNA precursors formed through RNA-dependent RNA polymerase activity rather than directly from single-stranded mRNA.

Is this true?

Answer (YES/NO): YES